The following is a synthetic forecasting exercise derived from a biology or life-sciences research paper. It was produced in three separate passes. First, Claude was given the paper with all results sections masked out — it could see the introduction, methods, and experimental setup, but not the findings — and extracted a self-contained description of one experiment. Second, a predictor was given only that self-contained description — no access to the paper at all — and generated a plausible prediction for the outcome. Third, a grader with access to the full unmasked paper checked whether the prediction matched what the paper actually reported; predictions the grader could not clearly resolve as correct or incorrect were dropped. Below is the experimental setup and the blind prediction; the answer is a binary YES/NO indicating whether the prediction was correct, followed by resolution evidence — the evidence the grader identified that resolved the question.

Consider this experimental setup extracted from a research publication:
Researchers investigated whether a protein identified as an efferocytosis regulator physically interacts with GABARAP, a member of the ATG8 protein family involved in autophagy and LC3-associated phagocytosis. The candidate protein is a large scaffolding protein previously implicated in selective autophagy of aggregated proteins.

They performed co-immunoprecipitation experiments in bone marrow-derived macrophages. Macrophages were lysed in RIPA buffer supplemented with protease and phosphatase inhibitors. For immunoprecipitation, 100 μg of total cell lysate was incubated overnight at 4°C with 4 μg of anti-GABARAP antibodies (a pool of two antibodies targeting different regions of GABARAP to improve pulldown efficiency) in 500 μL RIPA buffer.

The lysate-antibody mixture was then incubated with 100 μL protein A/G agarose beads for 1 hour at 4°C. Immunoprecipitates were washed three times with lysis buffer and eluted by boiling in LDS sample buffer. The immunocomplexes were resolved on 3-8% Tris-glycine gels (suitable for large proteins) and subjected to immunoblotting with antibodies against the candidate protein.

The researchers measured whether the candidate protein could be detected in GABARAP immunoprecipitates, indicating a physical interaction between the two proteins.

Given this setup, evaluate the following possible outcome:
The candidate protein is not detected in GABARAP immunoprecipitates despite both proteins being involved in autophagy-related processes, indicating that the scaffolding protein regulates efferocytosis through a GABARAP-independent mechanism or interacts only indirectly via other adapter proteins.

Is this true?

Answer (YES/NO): NO